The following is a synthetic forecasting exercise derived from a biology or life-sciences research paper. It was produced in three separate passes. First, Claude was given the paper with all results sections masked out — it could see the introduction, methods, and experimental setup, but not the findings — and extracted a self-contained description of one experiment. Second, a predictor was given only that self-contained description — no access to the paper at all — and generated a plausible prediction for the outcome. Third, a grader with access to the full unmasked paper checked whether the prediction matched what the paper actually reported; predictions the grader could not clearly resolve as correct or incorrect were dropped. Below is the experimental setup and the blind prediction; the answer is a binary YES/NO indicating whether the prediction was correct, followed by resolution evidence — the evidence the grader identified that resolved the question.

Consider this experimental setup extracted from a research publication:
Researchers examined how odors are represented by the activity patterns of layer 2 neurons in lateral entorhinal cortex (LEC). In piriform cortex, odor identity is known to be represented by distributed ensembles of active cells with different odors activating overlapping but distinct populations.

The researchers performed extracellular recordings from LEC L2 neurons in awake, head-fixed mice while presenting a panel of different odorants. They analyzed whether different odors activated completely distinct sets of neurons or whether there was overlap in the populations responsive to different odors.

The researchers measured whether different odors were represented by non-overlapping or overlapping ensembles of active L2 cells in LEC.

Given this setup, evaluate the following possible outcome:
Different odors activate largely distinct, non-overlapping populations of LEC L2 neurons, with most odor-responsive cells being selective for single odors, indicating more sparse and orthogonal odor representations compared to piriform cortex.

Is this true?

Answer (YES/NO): NO